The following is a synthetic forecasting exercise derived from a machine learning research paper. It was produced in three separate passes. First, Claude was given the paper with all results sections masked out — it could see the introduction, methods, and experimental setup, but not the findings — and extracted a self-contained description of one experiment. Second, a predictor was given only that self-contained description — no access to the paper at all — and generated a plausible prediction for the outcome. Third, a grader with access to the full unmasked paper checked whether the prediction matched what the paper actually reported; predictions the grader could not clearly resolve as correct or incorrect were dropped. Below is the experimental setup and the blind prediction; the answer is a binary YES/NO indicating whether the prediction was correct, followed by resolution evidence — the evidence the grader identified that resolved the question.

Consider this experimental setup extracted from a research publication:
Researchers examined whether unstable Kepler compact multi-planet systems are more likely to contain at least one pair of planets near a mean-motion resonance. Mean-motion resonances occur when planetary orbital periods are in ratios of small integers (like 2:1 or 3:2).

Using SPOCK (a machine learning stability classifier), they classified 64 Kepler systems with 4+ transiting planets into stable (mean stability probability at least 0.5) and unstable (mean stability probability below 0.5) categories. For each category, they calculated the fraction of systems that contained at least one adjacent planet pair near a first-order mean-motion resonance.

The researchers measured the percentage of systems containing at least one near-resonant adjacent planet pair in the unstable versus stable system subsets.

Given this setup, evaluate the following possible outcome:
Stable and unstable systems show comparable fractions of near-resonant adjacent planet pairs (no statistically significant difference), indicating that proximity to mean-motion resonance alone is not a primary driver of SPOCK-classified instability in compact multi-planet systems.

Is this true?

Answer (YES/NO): NO